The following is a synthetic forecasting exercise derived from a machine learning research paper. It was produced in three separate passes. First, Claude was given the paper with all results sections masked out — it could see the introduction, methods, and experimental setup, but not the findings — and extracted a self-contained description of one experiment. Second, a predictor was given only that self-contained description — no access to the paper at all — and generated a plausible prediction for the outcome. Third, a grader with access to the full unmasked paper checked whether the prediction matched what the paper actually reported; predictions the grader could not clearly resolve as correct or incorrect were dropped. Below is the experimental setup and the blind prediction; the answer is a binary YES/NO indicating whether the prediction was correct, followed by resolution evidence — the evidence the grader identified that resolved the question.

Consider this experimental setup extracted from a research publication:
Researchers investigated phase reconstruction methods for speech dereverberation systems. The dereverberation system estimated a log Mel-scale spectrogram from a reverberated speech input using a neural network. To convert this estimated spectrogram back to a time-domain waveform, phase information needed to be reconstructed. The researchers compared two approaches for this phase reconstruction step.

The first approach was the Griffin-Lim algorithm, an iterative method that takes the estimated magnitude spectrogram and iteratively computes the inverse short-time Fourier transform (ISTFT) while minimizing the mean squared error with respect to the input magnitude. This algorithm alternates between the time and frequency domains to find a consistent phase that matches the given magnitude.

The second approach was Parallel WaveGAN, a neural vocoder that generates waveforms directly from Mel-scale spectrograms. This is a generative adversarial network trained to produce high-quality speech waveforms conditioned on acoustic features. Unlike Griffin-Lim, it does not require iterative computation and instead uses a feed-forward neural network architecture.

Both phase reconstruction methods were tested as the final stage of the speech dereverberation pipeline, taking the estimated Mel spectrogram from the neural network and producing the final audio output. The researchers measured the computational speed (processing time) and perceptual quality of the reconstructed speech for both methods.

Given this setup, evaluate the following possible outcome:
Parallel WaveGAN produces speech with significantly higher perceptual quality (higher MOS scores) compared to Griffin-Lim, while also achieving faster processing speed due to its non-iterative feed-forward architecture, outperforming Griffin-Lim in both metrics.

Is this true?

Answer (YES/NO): NO